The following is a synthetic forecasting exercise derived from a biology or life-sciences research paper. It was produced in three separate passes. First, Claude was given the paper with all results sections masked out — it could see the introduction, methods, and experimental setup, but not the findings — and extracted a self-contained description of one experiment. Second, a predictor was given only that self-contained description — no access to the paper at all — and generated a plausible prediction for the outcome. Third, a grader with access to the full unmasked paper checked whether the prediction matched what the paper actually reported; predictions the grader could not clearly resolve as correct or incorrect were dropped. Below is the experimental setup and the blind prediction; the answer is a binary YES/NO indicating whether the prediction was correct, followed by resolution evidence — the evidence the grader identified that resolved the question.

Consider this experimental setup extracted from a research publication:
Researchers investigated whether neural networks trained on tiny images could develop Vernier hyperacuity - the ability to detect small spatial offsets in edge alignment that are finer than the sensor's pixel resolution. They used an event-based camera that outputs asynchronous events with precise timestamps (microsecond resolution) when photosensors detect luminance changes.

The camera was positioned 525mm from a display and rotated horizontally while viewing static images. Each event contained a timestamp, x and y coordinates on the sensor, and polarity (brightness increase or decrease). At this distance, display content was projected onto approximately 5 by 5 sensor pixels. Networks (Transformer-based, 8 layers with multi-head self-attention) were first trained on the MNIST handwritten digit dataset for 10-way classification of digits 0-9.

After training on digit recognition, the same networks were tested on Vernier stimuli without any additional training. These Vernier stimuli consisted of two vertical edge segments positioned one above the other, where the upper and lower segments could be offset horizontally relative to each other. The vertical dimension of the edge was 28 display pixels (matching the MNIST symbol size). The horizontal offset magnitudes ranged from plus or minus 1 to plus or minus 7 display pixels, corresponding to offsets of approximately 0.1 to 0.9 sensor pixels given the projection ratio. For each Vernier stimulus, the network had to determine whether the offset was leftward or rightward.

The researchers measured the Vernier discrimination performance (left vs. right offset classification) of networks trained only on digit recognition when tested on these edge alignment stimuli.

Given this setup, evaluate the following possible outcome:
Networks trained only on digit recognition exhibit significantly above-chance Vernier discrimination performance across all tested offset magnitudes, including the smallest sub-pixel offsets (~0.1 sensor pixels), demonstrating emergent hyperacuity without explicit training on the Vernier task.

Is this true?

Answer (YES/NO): YES